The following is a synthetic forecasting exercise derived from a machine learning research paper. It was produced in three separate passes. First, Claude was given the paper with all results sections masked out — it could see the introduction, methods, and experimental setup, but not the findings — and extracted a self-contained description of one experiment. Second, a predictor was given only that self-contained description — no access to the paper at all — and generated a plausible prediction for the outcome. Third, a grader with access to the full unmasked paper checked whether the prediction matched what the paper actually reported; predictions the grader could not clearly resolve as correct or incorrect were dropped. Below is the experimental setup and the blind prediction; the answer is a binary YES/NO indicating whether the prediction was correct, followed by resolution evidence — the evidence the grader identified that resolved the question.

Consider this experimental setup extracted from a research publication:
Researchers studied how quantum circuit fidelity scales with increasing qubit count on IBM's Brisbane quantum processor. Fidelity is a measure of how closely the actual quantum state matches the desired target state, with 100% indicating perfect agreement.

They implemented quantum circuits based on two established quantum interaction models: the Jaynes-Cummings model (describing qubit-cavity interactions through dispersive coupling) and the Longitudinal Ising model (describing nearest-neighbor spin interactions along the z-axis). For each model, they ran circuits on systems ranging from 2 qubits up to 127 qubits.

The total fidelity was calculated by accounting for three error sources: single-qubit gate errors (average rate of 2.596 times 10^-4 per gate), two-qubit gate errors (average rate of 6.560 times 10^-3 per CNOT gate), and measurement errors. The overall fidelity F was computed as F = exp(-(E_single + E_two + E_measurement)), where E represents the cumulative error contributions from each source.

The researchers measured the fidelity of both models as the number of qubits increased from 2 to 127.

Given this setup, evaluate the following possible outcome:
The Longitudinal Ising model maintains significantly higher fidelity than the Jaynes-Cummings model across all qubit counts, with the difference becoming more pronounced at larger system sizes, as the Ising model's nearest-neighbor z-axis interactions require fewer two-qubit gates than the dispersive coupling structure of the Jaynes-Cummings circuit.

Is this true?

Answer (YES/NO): NO